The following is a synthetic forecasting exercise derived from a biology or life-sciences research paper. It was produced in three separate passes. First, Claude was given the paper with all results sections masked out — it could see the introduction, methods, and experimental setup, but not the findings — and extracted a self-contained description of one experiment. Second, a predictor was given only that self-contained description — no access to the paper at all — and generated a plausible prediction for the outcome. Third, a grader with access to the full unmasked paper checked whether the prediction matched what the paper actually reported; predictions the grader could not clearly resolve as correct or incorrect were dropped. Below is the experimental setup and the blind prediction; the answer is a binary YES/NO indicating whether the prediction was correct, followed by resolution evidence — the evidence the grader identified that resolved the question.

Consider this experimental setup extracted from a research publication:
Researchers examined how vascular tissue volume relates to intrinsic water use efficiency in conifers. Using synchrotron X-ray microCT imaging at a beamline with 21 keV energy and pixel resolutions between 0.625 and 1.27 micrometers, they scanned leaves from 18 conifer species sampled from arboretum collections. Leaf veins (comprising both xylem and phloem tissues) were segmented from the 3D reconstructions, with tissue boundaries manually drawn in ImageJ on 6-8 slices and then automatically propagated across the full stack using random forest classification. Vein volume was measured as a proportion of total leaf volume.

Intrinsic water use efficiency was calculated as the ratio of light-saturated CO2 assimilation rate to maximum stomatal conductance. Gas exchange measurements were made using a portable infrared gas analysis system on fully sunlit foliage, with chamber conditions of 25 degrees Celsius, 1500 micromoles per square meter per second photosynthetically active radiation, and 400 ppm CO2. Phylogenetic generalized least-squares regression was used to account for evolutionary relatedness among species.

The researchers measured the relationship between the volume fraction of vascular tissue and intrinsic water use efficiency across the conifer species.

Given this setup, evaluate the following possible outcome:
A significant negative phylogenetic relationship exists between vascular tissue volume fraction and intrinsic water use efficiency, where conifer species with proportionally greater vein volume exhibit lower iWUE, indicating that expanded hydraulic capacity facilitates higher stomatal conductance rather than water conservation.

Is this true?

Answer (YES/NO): NO